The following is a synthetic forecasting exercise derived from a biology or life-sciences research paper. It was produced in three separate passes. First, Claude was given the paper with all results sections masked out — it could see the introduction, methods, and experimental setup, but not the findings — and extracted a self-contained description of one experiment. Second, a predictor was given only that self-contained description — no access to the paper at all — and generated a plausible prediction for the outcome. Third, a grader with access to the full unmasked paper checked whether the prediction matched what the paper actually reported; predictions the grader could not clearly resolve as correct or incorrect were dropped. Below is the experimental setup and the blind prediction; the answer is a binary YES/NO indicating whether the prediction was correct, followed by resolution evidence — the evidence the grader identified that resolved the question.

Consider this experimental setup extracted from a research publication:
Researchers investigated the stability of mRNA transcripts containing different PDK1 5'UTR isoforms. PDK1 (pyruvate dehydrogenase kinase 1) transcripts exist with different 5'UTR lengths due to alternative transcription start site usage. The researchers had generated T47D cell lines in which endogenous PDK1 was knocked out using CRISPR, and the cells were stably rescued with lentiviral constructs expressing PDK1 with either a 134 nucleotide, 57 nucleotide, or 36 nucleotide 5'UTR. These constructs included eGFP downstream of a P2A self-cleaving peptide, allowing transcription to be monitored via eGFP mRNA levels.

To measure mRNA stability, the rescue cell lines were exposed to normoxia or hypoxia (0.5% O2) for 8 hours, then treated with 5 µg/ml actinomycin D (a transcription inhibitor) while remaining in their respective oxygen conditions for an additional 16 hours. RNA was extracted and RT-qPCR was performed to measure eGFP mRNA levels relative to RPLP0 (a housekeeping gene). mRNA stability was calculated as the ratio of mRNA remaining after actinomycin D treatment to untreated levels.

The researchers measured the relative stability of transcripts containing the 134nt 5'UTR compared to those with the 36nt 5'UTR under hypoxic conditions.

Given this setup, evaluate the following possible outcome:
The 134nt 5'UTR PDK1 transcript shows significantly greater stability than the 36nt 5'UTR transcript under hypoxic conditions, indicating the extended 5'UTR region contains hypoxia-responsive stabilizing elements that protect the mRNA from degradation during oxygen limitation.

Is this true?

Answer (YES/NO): NO